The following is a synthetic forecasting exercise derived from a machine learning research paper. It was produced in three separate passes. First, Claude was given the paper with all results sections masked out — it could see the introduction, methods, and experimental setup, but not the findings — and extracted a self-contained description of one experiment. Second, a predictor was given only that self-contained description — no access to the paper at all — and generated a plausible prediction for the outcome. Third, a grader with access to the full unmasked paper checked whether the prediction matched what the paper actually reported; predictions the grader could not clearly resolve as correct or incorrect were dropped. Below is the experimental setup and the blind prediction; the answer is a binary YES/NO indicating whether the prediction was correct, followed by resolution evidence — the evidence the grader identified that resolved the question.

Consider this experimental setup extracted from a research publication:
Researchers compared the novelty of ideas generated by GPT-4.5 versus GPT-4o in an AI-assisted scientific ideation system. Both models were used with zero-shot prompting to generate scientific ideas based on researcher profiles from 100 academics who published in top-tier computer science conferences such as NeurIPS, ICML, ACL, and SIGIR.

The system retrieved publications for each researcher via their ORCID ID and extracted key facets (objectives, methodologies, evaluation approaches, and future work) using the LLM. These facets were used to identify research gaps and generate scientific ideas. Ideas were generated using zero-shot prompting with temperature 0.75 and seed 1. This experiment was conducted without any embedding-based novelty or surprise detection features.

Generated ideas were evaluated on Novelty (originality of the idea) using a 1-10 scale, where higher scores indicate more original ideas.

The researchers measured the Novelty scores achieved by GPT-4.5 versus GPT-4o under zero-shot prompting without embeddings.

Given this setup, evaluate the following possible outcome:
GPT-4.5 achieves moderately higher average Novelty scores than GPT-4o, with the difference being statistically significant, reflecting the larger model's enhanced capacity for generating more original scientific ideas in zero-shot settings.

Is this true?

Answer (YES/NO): NO